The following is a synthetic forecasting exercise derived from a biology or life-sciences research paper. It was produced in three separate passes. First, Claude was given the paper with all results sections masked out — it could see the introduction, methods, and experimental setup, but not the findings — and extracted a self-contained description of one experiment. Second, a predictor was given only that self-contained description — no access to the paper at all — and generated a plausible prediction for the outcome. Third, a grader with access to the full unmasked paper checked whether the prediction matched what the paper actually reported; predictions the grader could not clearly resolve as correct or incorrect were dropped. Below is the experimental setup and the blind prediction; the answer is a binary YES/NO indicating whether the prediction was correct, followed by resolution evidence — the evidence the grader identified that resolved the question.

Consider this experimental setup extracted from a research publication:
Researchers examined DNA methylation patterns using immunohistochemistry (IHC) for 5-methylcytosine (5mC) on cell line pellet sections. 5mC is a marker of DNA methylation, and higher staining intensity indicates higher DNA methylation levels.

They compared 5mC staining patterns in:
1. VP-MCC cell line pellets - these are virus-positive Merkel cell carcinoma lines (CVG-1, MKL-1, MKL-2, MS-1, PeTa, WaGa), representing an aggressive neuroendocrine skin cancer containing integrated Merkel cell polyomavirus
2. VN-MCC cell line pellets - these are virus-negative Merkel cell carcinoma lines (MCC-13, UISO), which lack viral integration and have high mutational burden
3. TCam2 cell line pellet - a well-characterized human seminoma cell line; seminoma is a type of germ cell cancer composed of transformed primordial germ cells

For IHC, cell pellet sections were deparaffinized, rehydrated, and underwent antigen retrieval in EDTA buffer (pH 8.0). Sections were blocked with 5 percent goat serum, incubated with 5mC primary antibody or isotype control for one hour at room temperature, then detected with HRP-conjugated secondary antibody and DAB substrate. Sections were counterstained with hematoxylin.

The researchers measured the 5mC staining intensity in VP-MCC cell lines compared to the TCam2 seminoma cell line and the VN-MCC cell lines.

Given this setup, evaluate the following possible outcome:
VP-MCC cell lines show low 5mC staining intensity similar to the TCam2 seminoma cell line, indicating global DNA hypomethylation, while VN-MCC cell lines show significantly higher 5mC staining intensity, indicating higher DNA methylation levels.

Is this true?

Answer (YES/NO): NO